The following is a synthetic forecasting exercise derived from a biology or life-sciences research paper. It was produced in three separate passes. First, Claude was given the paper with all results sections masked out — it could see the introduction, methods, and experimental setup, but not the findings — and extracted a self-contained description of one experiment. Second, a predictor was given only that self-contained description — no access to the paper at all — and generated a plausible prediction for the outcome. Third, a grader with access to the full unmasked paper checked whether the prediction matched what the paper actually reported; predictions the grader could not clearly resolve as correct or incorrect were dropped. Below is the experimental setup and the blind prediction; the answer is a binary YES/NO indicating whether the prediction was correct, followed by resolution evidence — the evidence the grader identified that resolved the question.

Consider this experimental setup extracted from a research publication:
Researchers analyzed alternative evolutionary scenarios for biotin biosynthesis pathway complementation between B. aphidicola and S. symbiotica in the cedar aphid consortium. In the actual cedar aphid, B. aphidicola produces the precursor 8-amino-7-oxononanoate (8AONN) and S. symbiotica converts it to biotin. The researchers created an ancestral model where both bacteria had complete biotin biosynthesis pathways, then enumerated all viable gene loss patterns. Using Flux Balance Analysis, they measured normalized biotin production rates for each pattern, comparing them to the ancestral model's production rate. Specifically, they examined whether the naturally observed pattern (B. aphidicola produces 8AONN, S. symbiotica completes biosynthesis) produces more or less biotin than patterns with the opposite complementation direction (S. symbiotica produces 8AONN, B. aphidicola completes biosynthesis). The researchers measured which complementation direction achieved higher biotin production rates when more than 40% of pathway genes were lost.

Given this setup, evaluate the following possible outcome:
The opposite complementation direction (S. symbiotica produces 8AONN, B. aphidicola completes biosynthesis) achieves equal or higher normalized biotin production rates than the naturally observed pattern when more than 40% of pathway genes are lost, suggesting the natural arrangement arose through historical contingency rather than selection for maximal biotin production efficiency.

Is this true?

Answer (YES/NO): YES